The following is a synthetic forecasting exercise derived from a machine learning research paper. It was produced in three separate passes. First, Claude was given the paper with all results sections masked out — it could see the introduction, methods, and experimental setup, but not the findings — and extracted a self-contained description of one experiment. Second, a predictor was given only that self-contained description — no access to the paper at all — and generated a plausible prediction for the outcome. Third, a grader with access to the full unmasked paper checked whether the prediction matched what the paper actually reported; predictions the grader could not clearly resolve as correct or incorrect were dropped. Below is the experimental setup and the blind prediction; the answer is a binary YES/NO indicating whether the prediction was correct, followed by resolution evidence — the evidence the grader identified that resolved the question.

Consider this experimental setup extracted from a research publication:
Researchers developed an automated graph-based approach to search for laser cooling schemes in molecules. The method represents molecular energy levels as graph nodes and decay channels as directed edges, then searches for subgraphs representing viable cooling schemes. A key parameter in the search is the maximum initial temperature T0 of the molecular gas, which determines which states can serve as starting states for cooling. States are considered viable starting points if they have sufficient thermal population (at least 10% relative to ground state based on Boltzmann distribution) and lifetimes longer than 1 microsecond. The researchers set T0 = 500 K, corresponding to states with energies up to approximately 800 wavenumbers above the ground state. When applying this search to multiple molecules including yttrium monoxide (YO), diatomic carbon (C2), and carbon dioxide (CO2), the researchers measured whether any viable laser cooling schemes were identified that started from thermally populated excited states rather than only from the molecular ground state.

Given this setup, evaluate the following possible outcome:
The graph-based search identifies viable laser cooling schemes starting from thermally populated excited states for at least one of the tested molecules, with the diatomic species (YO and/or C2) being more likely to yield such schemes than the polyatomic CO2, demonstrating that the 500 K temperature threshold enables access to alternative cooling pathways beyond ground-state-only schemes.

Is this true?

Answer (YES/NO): YES